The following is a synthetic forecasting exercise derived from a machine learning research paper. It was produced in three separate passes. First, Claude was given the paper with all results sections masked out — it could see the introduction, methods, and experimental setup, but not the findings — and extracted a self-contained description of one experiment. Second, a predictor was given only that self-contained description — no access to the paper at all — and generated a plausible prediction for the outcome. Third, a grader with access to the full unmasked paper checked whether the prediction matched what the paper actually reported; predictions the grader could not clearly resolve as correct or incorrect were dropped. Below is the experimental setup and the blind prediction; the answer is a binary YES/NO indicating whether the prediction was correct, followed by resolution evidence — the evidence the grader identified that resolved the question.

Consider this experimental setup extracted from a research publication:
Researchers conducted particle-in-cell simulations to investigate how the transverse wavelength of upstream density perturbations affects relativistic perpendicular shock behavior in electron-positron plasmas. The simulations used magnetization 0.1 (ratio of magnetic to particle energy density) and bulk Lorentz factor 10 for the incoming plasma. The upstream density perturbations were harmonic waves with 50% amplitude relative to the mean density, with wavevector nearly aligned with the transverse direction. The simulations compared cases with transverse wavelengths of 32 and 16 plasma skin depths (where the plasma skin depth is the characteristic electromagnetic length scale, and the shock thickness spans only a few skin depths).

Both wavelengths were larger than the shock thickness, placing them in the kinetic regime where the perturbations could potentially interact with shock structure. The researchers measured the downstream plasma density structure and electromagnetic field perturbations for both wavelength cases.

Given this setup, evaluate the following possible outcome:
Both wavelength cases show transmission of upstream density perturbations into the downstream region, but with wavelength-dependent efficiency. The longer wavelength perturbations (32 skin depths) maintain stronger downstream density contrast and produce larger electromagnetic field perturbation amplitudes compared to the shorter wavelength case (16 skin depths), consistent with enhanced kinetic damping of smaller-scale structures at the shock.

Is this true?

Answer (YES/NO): NO